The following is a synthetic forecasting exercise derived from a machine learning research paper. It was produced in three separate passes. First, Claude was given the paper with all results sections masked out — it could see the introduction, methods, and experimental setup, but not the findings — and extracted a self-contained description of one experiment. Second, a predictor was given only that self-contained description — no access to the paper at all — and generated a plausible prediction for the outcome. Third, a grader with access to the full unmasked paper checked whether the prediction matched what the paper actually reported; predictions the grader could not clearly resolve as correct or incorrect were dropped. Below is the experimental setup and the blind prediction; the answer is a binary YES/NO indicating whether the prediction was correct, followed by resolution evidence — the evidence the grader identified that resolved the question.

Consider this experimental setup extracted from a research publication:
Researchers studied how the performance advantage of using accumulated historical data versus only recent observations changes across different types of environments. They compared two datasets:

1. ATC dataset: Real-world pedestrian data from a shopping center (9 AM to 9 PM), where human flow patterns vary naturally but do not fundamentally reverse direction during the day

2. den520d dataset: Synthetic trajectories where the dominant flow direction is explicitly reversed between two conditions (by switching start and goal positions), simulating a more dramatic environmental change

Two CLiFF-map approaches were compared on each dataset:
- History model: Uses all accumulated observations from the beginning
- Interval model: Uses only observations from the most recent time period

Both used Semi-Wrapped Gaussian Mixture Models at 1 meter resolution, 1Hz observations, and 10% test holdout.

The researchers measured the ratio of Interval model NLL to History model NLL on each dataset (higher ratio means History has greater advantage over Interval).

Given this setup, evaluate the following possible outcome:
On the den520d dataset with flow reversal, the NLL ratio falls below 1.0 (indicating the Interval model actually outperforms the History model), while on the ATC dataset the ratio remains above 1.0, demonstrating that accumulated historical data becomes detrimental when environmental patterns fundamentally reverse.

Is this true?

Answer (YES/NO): NO